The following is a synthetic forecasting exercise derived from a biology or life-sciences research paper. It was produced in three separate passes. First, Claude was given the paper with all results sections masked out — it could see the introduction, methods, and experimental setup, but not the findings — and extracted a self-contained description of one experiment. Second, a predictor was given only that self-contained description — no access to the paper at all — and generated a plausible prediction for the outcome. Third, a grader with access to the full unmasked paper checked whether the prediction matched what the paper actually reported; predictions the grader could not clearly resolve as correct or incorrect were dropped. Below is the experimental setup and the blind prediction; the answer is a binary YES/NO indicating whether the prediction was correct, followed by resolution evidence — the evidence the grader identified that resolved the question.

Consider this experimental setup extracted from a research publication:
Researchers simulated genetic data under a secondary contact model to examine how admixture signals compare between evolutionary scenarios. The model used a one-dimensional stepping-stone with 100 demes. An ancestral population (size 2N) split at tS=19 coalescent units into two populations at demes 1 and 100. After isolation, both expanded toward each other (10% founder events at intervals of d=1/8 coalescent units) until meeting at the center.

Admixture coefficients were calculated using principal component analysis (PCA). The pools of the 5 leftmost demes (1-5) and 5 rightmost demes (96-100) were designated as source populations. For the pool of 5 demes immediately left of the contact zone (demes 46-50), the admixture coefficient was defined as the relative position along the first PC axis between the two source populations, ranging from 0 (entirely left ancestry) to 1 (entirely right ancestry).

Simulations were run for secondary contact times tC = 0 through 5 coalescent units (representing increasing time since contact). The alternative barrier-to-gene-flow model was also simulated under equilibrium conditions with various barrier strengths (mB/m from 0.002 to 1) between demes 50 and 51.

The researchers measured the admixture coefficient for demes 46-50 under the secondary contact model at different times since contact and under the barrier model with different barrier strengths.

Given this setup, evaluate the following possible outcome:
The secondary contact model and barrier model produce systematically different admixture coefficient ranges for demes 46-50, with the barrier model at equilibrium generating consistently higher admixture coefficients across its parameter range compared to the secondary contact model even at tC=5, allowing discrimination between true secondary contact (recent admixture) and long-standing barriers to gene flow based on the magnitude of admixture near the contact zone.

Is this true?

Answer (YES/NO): NO